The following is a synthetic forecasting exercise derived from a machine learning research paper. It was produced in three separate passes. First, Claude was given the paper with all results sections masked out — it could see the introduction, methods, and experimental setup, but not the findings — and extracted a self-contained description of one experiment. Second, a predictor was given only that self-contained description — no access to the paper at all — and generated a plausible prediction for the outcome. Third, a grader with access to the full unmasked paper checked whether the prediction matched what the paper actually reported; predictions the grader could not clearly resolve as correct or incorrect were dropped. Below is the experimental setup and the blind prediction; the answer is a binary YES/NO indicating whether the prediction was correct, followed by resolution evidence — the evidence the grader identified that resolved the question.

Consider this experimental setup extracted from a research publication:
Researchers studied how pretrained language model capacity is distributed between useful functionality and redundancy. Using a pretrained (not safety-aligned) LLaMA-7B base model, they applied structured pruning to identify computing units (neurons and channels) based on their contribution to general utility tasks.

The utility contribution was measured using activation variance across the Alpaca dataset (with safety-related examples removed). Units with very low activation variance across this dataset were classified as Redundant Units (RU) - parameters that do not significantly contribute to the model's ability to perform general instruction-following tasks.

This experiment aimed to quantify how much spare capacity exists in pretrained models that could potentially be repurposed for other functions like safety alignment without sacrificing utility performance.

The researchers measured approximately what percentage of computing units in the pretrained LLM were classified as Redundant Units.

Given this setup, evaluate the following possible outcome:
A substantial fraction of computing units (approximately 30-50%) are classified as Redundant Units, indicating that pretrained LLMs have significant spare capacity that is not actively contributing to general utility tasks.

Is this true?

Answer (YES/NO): NO